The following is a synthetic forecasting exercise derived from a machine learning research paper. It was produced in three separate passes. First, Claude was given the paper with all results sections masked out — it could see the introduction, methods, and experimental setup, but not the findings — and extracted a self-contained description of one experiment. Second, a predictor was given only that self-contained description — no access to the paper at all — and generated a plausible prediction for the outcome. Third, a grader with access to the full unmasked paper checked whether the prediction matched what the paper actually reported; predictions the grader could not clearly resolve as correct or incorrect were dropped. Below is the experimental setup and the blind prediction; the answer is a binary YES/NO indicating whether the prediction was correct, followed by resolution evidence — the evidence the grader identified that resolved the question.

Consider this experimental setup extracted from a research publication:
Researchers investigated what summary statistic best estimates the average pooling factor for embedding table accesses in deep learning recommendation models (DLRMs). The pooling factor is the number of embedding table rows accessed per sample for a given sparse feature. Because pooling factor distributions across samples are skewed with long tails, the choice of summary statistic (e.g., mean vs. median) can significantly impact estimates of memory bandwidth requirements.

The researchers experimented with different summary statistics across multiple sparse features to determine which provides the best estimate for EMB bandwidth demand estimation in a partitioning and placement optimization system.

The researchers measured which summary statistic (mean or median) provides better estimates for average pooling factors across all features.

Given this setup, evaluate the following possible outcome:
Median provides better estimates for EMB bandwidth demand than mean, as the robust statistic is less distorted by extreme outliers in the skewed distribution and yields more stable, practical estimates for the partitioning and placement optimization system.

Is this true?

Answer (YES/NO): NO